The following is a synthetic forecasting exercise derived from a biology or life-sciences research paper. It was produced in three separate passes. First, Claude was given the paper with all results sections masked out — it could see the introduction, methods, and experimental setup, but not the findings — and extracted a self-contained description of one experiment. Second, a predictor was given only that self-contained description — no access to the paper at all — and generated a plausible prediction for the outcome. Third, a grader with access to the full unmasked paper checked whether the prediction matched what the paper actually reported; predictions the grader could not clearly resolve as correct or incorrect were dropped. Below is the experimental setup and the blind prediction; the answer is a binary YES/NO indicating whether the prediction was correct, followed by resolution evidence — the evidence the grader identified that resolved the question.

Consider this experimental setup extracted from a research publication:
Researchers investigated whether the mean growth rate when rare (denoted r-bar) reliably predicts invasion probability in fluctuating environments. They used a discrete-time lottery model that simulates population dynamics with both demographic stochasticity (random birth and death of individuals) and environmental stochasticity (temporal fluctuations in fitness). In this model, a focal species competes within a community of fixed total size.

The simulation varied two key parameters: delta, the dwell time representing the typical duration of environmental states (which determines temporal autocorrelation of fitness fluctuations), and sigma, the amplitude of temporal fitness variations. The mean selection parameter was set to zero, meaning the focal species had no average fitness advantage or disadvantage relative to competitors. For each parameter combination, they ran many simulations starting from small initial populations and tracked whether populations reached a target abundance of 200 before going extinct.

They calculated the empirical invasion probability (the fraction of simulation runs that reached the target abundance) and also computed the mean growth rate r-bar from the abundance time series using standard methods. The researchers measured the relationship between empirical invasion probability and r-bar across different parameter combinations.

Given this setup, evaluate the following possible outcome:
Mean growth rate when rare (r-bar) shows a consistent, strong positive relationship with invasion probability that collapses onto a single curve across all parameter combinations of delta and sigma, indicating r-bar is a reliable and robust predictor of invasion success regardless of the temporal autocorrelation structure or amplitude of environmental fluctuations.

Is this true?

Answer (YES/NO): NO